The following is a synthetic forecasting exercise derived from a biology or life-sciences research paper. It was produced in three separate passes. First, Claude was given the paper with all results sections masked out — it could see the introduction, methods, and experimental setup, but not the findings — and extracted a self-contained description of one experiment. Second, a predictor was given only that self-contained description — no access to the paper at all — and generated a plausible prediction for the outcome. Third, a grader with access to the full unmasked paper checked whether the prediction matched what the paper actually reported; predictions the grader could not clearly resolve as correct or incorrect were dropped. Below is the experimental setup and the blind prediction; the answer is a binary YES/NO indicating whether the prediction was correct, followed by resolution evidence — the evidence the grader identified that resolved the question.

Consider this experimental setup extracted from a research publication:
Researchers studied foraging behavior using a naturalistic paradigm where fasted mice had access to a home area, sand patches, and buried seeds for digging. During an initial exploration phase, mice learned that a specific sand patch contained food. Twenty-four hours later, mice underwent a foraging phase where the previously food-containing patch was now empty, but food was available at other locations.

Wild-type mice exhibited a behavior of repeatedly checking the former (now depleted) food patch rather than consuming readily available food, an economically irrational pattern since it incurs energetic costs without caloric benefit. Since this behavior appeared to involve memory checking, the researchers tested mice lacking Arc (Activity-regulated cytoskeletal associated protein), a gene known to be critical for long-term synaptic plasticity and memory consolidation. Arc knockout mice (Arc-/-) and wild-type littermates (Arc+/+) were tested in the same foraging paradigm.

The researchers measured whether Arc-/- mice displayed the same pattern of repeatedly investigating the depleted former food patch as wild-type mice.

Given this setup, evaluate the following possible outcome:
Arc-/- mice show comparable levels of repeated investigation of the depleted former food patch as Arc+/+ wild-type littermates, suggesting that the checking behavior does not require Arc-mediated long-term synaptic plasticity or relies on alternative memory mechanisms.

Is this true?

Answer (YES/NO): NO